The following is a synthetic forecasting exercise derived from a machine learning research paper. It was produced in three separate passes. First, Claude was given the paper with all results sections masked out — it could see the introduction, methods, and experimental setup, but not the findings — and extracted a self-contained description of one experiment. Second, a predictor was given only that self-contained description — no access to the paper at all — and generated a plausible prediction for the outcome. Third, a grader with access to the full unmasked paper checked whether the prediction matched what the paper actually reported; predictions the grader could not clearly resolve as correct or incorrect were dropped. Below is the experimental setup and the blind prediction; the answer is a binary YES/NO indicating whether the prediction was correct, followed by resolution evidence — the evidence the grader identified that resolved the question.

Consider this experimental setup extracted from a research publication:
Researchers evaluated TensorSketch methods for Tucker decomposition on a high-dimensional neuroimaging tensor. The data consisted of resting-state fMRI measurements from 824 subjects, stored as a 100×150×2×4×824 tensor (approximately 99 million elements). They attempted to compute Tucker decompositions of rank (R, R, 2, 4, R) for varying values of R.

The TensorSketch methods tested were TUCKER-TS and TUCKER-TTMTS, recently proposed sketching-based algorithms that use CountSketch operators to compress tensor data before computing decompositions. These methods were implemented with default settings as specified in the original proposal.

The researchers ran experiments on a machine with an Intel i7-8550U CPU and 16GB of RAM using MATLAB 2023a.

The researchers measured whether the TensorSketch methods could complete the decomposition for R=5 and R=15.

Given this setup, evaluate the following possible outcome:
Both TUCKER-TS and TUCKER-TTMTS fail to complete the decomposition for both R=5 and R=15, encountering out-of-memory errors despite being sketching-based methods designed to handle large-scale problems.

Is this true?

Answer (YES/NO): NO